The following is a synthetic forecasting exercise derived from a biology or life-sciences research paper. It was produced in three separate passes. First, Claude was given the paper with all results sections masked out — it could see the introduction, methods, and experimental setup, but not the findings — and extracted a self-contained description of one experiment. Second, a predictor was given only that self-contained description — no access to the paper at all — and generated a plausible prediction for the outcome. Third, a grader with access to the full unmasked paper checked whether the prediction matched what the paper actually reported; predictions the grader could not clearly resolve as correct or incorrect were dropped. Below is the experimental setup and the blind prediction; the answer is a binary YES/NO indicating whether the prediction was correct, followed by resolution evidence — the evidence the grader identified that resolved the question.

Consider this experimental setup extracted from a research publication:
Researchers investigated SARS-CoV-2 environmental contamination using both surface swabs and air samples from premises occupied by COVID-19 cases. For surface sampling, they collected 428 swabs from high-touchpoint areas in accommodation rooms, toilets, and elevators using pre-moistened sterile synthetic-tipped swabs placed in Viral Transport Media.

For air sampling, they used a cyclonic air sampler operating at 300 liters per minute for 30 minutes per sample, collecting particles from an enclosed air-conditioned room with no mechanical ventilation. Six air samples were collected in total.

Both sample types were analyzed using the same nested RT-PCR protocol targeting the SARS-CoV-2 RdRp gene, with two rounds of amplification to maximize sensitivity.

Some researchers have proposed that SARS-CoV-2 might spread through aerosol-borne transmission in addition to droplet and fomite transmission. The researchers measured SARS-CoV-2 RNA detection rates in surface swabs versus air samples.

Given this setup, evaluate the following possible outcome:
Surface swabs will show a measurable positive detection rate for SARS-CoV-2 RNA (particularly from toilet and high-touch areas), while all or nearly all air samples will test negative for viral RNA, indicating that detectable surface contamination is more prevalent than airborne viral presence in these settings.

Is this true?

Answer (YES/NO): NO